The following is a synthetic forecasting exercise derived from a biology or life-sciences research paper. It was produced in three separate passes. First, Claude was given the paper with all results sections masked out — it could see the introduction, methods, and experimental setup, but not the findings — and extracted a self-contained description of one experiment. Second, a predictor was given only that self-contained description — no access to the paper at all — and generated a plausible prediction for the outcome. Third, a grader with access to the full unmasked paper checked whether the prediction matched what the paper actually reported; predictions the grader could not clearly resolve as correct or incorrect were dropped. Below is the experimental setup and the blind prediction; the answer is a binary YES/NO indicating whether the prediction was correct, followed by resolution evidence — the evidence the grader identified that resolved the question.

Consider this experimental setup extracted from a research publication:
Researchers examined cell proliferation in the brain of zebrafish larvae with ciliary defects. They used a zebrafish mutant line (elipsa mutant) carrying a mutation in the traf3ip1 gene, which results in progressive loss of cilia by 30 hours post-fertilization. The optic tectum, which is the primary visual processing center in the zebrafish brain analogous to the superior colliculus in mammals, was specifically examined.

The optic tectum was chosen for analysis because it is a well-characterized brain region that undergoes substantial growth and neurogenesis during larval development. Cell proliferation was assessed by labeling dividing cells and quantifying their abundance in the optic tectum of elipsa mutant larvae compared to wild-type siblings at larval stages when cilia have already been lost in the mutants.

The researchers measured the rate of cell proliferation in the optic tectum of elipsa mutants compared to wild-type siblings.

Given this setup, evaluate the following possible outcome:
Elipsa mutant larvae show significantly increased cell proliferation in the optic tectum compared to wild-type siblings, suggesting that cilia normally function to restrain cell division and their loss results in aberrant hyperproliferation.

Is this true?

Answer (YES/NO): YES